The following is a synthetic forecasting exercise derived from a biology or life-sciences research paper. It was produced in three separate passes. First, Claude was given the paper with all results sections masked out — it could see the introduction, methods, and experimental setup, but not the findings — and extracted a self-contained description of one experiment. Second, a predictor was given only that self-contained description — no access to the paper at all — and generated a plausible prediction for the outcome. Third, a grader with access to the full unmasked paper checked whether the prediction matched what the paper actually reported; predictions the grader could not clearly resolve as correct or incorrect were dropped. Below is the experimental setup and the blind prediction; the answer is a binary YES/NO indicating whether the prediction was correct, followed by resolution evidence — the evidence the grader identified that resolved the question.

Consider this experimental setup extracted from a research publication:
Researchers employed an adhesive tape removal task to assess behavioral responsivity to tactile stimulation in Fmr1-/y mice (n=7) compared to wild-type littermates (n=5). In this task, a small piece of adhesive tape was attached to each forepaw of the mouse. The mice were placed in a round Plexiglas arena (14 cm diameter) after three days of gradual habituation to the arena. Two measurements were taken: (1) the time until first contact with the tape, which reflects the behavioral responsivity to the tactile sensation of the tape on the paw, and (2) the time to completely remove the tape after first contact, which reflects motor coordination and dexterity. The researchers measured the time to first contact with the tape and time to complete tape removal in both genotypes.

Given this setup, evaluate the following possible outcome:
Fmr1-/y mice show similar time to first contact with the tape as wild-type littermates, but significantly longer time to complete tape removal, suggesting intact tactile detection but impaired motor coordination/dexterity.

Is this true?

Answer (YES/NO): NO